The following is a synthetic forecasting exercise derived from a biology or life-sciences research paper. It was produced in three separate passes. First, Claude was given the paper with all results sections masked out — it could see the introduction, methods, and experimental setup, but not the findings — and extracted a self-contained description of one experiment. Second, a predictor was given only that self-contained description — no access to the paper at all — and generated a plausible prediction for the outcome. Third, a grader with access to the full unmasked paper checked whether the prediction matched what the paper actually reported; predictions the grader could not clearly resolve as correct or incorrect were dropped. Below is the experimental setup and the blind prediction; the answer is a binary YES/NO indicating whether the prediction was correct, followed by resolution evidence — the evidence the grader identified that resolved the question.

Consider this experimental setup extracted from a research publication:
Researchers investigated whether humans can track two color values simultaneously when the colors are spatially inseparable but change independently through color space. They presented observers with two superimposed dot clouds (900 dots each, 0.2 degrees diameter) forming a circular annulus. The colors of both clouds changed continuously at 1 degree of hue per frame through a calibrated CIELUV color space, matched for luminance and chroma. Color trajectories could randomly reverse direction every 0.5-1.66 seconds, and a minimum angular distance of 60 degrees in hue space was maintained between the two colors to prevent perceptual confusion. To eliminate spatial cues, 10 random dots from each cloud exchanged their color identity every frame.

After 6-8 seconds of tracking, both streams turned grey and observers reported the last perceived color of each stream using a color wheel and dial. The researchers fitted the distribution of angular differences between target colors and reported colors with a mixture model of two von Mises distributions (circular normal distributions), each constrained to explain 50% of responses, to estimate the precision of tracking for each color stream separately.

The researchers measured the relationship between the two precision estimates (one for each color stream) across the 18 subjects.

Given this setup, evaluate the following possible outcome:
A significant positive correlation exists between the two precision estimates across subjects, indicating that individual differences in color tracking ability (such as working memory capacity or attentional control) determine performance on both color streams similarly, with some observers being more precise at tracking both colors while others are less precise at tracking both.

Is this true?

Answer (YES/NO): YES